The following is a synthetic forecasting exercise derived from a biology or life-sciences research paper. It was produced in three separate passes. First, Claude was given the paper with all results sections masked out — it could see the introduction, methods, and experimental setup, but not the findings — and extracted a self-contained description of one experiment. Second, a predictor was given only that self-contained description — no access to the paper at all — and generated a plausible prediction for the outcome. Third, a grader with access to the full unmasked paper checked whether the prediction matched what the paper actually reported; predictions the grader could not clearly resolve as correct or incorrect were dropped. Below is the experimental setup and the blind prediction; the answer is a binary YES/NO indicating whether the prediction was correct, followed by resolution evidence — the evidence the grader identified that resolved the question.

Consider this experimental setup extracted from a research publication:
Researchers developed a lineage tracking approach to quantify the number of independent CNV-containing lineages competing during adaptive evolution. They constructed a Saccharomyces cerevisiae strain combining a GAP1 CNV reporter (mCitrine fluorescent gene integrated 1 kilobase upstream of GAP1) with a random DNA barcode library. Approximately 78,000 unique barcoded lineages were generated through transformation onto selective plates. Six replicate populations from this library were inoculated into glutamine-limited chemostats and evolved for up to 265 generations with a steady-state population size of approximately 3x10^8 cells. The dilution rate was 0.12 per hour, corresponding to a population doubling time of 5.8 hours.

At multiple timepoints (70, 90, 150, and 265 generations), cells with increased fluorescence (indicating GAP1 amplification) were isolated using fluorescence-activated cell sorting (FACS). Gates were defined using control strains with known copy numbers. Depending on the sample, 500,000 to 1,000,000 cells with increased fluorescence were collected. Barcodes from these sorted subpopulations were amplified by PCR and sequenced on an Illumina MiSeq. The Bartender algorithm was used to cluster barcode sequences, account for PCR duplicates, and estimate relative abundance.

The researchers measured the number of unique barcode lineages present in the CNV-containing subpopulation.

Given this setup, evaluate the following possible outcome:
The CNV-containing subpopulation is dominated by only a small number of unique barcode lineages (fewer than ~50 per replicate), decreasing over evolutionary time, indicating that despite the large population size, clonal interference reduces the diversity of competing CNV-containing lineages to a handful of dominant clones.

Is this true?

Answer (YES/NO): NO